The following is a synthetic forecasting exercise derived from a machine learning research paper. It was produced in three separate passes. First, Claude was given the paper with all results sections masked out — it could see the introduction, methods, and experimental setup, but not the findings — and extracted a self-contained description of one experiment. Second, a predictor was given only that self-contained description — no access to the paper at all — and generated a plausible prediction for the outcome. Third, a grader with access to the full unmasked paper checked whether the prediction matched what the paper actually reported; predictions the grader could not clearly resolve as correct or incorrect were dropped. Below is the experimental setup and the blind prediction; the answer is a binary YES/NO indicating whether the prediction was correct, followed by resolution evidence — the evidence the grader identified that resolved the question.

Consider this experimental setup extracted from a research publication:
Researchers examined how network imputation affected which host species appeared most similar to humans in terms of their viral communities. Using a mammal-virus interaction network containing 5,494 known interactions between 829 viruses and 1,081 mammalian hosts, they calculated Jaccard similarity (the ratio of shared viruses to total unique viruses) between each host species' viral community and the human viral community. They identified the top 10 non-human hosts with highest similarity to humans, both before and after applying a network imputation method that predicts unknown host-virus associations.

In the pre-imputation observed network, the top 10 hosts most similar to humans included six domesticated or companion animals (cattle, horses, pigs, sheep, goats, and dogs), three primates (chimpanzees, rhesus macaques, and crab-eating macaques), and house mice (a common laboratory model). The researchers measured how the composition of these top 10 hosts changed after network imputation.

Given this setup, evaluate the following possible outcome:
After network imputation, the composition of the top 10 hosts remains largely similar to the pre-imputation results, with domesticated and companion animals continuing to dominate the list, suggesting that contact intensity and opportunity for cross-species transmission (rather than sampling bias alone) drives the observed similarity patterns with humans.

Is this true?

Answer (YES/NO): NO